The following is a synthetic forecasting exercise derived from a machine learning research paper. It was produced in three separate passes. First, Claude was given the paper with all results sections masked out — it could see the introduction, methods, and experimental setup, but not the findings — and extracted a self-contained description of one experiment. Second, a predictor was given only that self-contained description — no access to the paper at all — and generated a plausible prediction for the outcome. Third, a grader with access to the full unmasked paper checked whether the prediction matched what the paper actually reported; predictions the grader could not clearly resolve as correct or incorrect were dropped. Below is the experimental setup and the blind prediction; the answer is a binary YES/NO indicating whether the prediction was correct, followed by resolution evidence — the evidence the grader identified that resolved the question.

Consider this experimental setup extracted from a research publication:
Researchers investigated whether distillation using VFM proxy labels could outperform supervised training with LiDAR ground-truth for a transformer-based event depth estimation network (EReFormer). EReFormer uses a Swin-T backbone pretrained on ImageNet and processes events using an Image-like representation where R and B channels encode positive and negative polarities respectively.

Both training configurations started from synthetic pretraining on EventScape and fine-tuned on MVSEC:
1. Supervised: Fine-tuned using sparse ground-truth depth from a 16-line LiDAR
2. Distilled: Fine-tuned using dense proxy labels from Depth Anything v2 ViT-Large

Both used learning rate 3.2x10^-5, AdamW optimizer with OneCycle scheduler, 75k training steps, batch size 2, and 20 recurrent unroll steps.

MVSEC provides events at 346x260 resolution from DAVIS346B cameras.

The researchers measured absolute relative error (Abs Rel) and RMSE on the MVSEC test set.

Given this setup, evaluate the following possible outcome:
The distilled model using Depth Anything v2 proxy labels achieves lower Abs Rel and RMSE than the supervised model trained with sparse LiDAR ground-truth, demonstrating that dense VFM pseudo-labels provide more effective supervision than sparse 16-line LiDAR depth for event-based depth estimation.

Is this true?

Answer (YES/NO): YES